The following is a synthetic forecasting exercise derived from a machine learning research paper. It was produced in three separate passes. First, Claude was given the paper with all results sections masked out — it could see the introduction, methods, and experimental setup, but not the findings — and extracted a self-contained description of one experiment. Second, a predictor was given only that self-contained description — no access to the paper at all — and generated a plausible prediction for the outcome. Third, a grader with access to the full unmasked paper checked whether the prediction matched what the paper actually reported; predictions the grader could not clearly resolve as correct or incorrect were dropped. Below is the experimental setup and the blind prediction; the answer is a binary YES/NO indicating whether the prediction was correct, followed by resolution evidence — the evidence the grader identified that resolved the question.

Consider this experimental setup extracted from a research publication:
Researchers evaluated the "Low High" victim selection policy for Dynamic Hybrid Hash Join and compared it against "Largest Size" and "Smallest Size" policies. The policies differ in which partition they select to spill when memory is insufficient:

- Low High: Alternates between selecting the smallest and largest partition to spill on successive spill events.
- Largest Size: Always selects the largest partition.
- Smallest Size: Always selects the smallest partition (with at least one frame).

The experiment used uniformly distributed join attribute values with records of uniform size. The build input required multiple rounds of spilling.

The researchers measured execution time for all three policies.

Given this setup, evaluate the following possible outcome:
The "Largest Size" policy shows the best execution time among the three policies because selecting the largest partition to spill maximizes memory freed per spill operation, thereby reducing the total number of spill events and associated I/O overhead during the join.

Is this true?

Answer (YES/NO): NO